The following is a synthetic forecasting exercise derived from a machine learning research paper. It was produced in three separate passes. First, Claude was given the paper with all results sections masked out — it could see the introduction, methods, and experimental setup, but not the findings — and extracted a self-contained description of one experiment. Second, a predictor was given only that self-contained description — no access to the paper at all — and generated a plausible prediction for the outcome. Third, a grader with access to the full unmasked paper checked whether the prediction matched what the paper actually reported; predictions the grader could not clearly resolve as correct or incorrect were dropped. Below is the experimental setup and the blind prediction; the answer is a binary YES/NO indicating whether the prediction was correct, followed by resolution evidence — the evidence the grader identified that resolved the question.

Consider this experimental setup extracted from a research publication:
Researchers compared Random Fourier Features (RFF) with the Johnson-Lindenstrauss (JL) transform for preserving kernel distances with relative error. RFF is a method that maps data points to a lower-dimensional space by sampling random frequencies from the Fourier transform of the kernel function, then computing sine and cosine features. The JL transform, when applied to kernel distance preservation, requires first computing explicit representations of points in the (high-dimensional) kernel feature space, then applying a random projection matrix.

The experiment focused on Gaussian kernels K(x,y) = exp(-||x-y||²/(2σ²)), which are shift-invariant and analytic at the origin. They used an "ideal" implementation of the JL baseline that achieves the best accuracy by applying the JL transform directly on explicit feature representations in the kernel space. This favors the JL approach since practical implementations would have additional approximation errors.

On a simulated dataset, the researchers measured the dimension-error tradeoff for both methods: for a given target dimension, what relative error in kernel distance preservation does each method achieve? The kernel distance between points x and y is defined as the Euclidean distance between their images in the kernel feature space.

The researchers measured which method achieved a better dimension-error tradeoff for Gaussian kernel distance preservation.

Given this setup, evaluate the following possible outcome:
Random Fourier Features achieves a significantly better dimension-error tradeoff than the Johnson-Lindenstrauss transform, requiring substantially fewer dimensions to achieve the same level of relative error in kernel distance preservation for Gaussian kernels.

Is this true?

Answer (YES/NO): NO